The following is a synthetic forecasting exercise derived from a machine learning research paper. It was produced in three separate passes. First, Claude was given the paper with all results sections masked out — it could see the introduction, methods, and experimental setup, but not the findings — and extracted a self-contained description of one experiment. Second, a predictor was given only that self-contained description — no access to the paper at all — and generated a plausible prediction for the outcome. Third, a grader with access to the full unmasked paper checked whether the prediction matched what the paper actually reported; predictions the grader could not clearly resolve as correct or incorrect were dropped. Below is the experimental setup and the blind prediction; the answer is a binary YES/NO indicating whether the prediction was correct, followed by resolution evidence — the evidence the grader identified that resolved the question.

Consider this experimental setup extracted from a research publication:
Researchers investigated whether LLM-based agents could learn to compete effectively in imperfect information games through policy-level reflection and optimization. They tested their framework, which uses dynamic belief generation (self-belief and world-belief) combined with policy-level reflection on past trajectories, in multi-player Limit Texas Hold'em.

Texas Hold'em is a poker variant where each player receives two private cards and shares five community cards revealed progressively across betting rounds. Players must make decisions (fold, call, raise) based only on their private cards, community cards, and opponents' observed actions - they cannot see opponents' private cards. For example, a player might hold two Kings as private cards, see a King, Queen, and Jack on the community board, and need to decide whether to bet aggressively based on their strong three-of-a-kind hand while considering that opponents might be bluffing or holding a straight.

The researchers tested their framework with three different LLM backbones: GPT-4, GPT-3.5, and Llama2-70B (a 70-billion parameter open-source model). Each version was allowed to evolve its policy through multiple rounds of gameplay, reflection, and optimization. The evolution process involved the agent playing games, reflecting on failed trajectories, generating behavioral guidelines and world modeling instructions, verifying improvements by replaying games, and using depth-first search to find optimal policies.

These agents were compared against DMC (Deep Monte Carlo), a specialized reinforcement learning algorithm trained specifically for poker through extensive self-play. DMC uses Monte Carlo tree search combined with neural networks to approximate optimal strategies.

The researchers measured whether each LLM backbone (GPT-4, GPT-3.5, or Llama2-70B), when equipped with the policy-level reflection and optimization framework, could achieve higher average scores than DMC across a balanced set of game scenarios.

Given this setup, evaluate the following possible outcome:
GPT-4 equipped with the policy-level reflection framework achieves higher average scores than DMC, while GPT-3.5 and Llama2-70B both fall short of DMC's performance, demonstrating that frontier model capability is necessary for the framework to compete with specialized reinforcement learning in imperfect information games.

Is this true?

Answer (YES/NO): YES